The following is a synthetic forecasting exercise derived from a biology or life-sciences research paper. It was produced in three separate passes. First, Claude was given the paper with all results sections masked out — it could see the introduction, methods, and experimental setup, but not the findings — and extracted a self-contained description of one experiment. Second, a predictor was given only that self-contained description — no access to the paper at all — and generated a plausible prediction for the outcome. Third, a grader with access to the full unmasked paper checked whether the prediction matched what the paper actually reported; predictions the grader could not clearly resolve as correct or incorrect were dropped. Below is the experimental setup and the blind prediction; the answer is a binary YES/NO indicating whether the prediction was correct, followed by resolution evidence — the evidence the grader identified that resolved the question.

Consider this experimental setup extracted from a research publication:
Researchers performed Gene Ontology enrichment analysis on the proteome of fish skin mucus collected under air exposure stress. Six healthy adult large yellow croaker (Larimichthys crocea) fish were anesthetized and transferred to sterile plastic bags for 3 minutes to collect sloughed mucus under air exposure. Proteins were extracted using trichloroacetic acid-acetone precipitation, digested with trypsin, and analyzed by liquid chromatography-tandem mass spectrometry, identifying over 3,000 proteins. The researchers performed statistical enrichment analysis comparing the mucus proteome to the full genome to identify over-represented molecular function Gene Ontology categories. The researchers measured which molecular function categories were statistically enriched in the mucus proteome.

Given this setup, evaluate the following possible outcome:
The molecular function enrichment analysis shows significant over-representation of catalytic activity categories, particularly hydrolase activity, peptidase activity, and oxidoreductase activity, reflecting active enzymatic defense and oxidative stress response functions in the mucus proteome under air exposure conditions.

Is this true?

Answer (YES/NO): NO